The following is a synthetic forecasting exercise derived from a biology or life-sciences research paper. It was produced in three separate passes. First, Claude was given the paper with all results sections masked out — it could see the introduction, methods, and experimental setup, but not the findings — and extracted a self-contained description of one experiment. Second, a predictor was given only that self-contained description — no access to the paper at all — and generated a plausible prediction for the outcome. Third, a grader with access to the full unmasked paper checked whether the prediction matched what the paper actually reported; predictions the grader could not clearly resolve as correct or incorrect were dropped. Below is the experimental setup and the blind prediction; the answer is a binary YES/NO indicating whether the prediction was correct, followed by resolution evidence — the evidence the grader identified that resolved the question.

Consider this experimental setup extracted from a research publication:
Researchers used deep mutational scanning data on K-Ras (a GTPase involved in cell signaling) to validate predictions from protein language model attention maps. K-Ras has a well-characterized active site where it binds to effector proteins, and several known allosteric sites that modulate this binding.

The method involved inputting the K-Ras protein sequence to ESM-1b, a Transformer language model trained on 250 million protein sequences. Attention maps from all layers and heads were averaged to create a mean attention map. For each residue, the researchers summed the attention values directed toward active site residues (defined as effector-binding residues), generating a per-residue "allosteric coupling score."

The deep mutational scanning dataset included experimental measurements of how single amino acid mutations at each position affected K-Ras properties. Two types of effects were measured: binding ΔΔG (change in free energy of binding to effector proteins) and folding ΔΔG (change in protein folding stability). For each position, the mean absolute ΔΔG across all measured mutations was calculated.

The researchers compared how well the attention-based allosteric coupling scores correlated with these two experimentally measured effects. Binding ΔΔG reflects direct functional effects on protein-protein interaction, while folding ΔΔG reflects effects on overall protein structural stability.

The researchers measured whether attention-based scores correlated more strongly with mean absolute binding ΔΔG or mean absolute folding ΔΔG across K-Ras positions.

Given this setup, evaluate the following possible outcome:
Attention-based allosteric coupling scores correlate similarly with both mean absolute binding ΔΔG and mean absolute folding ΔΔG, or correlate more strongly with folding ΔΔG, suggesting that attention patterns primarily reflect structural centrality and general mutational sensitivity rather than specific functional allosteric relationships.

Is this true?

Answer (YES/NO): NO